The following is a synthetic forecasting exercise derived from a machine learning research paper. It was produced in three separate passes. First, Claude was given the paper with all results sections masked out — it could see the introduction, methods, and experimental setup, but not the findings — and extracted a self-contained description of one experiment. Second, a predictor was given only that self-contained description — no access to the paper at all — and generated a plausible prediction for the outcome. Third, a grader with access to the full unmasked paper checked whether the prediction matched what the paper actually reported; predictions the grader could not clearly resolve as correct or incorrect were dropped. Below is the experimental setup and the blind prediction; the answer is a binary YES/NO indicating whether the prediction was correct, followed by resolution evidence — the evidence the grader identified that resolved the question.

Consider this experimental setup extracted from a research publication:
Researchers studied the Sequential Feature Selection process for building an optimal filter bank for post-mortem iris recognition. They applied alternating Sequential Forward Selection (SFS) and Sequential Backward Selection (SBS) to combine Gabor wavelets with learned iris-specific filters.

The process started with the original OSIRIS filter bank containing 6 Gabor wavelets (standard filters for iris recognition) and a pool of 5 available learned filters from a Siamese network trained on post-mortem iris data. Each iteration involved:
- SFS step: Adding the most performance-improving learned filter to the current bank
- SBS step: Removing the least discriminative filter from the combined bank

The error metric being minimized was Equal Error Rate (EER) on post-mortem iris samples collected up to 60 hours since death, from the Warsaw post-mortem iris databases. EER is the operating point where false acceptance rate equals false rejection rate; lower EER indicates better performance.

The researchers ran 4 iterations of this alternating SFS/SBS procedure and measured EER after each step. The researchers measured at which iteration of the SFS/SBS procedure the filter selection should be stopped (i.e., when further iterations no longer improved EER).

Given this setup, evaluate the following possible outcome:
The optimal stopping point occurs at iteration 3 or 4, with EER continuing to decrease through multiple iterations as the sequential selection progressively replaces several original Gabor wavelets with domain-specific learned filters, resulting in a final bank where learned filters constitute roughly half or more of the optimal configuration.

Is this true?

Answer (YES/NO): NO